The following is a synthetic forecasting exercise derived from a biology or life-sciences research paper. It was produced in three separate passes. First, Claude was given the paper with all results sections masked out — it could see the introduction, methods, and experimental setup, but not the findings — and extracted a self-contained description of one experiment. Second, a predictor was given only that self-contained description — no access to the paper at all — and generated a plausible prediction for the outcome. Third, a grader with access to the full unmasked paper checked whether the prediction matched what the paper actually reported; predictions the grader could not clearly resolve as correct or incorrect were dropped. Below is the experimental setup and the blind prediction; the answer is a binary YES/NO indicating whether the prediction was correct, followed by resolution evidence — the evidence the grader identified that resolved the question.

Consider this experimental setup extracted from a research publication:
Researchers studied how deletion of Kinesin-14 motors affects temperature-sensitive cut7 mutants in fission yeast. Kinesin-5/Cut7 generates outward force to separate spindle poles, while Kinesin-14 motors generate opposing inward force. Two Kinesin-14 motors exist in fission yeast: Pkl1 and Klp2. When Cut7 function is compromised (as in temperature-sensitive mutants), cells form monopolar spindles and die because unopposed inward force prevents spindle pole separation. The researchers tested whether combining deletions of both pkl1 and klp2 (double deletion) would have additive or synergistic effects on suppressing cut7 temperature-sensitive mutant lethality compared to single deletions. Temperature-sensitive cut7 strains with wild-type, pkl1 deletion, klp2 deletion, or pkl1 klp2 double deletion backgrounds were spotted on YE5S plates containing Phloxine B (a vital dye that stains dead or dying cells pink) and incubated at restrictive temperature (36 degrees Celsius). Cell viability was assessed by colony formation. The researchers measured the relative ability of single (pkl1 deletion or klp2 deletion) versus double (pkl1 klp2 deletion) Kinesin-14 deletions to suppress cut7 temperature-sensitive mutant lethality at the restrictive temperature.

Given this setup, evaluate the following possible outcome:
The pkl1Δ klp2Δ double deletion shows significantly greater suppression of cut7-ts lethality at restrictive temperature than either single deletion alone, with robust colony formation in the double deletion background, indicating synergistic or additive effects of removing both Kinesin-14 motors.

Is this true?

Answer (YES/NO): NO